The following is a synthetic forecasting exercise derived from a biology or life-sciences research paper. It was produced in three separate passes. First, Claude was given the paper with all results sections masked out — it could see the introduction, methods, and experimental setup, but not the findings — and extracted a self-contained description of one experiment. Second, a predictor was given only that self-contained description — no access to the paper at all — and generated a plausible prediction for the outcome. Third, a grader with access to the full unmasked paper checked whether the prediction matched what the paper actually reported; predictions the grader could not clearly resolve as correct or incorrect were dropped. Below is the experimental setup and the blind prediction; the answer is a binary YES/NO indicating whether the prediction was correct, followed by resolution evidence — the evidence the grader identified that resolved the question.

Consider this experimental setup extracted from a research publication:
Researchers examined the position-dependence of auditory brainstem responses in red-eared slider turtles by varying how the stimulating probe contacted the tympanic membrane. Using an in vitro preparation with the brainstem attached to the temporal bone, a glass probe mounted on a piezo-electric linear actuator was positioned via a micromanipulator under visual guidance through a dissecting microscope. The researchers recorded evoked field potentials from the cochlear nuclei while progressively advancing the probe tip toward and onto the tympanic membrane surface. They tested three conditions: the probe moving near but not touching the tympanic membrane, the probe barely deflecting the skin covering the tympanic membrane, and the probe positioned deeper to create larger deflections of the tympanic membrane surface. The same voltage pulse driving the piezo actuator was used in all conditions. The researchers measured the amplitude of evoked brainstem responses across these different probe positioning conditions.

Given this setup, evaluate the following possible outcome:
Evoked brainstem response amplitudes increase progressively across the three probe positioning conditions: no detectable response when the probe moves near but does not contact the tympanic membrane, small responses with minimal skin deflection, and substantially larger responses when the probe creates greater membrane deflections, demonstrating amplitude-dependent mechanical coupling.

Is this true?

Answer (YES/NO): YES